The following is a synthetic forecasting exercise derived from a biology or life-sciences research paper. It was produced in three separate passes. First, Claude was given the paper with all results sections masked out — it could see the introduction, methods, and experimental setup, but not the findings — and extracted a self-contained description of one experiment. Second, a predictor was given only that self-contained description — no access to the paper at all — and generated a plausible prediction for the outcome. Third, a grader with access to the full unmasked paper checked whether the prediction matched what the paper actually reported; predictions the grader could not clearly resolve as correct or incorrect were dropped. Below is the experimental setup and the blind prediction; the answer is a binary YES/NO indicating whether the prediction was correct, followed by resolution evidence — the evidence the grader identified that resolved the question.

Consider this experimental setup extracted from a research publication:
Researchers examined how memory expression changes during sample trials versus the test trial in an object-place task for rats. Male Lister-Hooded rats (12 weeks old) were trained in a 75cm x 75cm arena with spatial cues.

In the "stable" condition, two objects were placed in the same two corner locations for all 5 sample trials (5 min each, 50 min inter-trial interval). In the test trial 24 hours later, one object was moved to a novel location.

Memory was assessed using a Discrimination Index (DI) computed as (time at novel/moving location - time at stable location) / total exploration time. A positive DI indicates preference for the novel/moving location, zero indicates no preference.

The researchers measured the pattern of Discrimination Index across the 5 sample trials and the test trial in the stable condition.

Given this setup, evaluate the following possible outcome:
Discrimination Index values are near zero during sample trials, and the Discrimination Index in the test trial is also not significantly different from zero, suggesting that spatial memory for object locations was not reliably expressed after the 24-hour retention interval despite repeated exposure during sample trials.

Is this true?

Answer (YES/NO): NO